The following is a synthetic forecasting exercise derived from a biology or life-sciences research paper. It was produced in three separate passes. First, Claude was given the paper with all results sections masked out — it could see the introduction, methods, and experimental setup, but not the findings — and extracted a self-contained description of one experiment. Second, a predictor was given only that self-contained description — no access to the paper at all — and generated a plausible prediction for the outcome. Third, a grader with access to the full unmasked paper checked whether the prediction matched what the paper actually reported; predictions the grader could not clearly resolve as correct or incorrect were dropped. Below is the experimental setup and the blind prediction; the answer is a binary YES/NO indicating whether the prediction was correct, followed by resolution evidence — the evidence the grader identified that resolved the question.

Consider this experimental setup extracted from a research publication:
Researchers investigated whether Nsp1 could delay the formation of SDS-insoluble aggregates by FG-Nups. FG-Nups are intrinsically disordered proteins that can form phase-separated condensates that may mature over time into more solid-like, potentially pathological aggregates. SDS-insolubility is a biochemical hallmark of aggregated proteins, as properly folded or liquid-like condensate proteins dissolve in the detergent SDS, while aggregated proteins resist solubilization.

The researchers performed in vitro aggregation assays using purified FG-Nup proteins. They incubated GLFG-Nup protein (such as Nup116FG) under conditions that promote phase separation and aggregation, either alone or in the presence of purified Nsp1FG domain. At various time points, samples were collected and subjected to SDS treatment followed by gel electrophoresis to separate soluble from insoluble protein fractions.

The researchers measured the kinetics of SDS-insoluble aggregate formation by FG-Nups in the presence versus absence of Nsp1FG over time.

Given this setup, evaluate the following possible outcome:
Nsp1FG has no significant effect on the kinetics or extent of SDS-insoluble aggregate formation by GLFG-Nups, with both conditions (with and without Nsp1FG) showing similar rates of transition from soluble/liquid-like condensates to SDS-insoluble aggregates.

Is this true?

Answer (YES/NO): NO